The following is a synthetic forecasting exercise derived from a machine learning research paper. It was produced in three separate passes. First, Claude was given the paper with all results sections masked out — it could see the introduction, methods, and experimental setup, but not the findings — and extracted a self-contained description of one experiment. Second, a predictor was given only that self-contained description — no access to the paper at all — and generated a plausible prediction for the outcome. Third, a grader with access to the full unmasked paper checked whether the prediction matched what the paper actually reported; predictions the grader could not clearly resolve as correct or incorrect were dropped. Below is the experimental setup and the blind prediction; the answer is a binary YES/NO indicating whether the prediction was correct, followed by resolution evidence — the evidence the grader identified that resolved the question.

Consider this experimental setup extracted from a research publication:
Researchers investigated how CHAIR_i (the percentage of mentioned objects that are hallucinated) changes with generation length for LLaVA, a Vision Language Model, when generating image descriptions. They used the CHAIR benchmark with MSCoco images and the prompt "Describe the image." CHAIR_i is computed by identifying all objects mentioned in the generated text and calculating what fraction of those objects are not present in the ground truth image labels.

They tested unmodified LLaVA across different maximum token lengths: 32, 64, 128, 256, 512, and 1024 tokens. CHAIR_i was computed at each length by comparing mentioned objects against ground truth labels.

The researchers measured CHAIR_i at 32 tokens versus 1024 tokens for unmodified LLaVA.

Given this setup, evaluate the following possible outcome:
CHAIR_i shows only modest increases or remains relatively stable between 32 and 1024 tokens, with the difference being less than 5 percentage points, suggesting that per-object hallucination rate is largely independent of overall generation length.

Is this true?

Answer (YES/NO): NO